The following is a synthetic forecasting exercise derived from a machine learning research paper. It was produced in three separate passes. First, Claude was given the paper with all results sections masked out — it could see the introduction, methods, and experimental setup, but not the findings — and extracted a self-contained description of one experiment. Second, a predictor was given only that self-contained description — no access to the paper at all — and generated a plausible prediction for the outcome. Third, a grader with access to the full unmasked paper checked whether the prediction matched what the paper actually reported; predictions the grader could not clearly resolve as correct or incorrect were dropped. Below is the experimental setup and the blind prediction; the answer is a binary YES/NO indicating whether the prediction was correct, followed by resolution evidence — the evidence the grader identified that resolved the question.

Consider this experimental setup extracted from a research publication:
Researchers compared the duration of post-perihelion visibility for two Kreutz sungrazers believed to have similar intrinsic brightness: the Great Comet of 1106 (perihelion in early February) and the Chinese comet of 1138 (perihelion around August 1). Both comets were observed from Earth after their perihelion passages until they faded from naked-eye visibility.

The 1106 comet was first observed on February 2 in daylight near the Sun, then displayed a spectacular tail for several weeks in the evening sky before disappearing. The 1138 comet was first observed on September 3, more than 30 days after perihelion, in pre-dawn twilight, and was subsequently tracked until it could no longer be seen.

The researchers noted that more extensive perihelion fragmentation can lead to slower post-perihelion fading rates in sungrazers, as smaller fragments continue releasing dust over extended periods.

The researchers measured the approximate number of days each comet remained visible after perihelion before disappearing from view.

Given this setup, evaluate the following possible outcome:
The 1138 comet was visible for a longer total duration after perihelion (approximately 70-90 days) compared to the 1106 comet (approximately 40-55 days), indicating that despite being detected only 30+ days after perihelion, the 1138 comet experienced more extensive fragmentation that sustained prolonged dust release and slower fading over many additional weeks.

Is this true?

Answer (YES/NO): NO